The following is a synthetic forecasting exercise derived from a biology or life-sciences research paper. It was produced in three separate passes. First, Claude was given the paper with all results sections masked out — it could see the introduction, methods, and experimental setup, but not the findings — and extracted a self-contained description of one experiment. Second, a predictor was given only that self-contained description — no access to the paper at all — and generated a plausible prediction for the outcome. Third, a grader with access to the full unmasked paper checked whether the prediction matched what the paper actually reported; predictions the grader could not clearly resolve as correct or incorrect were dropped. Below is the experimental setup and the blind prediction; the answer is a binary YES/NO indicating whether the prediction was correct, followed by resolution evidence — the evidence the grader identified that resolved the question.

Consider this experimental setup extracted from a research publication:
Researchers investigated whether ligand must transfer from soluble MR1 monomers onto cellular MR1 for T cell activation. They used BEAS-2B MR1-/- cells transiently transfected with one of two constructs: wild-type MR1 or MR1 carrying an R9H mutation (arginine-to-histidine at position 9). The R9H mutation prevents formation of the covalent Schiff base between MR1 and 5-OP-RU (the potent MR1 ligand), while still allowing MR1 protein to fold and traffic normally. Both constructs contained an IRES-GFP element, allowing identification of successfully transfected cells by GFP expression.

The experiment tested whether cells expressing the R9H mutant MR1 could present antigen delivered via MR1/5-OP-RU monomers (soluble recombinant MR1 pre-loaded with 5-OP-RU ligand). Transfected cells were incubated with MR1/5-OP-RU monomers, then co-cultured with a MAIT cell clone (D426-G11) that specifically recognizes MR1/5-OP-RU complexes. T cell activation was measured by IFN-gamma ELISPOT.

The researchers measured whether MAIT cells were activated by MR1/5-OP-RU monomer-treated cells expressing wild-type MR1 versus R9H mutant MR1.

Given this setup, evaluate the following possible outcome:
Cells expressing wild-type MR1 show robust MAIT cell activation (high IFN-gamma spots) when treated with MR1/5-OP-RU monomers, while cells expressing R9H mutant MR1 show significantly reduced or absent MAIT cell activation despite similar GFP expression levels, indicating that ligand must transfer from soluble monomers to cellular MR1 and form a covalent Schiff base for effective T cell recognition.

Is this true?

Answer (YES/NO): YES